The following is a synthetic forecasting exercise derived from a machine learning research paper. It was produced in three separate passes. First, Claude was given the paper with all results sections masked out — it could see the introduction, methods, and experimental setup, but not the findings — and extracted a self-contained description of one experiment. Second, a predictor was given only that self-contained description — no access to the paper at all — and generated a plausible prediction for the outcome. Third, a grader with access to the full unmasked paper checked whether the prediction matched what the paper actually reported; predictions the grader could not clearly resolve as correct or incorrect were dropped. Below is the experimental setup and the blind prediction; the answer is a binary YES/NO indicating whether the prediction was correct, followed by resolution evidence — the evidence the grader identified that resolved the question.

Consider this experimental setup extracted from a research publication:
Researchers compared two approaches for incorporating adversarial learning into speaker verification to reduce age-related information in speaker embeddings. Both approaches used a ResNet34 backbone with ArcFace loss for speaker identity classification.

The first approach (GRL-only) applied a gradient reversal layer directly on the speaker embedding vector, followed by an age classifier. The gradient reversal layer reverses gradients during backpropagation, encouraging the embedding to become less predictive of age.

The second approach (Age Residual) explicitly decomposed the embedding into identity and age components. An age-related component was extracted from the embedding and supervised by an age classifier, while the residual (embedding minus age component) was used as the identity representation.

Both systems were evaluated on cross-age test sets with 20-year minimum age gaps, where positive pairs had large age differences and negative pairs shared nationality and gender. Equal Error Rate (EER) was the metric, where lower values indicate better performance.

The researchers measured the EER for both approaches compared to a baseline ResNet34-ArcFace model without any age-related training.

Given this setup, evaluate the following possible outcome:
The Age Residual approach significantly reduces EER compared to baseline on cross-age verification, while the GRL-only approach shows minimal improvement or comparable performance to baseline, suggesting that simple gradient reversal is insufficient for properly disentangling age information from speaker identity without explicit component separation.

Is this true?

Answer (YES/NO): NO